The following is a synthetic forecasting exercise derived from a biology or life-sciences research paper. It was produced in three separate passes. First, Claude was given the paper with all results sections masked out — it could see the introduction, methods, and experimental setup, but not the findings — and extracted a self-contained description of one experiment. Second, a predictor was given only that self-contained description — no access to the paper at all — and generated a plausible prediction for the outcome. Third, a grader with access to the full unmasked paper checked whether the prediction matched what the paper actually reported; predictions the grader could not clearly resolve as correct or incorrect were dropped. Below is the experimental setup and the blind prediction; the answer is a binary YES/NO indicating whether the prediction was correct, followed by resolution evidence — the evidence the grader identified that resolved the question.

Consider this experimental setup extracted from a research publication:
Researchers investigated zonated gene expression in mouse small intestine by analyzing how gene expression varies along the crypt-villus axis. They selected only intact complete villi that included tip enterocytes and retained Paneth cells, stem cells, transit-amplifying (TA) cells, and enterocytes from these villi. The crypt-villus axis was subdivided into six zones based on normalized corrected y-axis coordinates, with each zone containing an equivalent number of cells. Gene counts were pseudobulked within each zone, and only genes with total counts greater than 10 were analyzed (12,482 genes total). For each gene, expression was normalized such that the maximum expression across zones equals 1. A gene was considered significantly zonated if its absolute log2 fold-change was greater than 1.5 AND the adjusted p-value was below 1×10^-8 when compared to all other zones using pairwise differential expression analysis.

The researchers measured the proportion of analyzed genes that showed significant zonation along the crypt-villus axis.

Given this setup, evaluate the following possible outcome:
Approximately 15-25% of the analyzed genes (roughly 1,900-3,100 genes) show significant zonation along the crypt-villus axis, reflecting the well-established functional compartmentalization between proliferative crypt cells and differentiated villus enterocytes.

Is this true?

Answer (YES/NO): NO